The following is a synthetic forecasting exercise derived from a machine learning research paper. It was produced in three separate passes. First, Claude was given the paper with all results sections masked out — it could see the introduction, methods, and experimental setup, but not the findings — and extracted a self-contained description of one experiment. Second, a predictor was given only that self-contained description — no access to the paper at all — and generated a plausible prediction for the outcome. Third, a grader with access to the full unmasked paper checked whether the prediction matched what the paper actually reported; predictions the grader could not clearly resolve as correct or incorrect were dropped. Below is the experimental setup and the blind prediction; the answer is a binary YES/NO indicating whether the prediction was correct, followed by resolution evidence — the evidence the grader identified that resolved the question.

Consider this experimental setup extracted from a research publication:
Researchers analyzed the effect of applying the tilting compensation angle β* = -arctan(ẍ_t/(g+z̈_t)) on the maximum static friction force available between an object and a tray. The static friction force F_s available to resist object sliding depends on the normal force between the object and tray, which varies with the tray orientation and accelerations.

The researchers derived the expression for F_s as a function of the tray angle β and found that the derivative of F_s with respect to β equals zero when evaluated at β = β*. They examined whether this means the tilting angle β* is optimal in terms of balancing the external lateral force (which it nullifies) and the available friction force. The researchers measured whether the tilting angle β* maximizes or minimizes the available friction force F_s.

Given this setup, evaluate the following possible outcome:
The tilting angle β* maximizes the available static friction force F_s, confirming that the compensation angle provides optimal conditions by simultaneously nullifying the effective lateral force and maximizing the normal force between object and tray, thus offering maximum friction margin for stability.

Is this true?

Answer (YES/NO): YES